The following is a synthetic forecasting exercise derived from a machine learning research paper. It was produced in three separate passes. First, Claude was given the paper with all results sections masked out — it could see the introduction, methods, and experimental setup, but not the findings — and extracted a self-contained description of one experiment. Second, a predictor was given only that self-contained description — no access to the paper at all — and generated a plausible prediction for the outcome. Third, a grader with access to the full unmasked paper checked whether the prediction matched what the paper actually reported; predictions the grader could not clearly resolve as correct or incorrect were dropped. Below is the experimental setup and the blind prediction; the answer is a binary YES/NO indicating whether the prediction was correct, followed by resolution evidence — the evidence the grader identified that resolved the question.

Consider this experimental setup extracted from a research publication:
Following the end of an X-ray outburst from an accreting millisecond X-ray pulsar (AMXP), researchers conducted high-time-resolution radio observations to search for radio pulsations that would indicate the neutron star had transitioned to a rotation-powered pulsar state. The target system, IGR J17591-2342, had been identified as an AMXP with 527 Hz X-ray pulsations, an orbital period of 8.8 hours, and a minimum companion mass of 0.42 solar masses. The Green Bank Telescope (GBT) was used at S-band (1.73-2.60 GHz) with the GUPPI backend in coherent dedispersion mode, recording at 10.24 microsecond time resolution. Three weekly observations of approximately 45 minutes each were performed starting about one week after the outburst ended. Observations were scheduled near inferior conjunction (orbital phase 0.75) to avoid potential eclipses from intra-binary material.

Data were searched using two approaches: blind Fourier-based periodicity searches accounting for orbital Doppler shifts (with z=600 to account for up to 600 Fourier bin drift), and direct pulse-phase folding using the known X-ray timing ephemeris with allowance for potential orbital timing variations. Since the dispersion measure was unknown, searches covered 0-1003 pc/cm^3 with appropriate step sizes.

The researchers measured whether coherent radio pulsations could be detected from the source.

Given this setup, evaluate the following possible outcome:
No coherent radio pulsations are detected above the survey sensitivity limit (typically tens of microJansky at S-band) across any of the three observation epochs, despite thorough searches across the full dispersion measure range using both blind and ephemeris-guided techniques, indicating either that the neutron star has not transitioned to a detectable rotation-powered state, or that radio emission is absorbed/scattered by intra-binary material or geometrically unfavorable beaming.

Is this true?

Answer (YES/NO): YES